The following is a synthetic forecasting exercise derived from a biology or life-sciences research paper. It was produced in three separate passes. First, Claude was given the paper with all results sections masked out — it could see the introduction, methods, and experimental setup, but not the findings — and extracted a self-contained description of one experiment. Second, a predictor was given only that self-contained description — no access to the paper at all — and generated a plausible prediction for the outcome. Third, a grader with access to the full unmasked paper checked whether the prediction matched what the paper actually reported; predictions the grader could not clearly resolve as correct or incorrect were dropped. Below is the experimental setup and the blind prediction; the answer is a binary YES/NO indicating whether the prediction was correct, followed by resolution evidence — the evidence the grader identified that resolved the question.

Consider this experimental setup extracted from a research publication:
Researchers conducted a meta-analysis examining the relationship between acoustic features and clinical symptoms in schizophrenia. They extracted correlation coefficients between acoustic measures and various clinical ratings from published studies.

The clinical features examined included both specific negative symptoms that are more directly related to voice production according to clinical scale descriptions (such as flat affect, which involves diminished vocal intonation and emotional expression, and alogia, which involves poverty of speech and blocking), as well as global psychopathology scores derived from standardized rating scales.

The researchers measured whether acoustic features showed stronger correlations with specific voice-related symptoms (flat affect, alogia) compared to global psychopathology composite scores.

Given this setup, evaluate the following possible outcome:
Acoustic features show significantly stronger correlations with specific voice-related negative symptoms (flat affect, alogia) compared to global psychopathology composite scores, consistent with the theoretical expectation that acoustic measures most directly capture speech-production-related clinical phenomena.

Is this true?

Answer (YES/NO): YES